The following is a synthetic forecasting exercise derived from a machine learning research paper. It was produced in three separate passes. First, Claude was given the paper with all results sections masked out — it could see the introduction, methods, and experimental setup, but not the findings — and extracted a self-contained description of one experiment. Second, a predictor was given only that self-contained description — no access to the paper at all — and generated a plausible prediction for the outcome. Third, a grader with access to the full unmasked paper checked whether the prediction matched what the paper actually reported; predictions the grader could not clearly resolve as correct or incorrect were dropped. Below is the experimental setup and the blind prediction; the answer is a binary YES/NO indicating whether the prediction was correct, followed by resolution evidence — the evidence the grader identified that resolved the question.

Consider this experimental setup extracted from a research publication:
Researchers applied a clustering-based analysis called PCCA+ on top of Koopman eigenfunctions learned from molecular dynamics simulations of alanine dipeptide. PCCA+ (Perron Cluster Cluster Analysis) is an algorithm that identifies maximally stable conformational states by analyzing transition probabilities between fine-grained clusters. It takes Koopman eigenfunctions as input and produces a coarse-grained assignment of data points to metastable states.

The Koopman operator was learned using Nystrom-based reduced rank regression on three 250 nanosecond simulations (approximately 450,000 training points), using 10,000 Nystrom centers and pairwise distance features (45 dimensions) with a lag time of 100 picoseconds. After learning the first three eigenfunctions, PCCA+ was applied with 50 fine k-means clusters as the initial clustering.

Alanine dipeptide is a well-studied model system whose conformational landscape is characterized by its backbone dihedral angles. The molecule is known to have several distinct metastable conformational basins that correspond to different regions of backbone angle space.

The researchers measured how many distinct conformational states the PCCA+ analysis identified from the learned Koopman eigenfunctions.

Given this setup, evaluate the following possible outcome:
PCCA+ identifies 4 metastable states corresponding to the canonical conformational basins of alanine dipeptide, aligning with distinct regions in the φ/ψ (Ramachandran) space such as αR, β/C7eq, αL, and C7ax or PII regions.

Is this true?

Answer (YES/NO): NO